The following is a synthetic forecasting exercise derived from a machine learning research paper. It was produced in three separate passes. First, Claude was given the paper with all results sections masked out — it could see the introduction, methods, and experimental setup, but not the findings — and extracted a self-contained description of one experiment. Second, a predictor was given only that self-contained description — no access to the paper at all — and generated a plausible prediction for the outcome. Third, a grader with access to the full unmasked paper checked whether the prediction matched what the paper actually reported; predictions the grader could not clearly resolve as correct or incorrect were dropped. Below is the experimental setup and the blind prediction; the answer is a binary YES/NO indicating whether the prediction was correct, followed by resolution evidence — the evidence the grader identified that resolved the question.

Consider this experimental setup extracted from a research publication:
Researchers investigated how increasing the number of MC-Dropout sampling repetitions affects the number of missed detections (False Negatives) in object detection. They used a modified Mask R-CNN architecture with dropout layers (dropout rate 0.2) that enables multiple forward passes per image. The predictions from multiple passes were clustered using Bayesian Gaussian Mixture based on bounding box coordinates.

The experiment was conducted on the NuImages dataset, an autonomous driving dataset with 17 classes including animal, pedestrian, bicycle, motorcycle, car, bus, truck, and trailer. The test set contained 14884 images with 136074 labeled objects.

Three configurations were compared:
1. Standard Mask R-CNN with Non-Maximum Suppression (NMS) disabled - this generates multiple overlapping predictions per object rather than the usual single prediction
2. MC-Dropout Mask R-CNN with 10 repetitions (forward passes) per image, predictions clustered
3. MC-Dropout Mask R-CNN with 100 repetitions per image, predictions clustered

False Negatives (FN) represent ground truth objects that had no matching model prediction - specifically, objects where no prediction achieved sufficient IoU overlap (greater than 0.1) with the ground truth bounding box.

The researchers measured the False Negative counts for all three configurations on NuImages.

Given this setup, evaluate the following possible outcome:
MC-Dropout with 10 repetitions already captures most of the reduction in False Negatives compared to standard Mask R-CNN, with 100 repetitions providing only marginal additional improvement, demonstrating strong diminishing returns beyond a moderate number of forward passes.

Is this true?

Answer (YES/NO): YES